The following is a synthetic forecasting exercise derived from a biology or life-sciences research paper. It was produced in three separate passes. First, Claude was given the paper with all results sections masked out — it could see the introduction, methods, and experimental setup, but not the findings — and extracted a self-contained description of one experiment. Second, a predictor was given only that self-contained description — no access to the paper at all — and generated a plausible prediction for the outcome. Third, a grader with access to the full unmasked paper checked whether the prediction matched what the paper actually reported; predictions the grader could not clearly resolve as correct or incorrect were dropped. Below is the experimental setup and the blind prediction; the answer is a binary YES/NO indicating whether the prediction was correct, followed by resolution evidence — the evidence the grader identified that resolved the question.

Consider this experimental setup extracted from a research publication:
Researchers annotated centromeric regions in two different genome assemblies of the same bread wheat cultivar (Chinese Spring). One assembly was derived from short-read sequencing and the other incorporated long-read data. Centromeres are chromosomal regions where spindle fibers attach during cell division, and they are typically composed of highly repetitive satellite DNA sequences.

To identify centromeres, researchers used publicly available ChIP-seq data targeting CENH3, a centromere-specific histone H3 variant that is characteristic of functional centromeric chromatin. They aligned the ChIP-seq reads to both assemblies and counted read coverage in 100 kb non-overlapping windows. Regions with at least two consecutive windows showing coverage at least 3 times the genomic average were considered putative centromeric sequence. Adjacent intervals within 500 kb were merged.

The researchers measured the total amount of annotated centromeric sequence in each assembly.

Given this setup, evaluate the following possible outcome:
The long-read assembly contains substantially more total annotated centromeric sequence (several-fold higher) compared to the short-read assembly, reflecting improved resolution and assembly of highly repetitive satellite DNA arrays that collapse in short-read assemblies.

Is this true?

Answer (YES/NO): NO